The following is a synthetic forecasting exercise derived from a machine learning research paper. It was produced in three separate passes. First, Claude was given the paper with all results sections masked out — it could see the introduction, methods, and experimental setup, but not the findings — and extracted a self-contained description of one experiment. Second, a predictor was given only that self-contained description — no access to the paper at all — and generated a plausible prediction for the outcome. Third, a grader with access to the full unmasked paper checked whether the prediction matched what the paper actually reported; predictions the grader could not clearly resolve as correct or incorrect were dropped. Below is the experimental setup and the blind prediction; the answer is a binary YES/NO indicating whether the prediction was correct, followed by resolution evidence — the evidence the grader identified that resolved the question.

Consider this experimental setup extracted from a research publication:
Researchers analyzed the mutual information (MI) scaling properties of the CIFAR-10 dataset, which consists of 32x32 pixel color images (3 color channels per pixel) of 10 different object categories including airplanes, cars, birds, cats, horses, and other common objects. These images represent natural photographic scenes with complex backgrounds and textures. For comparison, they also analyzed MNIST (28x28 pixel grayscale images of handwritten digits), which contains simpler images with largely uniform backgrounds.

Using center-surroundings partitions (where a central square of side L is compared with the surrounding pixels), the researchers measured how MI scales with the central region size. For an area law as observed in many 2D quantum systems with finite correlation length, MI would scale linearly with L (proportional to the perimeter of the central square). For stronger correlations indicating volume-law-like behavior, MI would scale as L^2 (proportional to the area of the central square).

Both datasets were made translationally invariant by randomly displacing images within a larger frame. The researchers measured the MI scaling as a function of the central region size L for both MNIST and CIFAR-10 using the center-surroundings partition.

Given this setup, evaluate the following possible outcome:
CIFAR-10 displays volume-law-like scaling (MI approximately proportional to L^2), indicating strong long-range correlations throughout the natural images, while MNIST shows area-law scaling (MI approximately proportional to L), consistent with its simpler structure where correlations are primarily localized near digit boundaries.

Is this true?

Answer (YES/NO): NO